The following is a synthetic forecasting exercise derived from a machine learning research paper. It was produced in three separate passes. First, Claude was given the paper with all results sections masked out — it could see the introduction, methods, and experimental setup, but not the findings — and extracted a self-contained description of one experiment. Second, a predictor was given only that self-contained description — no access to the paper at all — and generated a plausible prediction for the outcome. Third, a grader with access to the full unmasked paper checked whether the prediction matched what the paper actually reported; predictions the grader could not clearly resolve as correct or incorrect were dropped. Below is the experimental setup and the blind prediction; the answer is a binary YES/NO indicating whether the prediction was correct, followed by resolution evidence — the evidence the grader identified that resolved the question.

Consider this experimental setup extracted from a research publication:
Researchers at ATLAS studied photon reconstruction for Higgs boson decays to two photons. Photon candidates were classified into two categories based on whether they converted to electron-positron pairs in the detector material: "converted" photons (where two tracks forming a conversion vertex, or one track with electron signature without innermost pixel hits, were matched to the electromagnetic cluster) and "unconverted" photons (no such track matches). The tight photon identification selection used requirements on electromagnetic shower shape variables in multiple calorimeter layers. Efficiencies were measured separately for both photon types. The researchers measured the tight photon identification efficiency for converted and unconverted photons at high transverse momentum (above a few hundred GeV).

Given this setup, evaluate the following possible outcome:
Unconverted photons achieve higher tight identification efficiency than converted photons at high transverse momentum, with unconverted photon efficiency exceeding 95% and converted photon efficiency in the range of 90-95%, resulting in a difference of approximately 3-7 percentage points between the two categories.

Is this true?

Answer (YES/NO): NO